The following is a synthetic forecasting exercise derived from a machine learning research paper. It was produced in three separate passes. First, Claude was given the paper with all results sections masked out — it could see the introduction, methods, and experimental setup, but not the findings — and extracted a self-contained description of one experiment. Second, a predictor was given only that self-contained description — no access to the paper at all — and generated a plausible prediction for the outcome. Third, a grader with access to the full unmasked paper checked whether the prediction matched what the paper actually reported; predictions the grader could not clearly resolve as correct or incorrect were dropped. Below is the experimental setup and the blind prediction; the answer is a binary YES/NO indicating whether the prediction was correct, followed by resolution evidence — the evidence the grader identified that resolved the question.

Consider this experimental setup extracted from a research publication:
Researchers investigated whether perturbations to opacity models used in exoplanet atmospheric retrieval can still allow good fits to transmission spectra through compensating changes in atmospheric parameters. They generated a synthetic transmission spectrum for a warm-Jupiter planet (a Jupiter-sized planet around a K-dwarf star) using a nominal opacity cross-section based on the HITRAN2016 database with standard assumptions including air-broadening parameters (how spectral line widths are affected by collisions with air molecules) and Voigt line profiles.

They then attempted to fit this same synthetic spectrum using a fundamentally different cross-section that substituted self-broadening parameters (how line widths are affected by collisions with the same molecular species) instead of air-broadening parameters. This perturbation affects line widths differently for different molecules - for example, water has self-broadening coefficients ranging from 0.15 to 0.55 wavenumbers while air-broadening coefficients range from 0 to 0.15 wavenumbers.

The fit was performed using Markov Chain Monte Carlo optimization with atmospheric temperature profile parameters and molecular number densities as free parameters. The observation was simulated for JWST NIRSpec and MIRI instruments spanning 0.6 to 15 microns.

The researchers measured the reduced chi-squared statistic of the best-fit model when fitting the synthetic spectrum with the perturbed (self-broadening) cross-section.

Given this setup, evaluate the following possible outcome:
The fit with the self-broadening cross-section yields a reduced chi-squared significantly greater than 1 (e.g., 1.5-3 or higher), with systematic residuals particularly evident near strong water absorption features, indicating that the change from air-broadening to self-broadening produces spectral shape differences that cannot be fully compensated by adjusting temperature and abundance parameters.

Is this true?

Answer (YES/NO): NO